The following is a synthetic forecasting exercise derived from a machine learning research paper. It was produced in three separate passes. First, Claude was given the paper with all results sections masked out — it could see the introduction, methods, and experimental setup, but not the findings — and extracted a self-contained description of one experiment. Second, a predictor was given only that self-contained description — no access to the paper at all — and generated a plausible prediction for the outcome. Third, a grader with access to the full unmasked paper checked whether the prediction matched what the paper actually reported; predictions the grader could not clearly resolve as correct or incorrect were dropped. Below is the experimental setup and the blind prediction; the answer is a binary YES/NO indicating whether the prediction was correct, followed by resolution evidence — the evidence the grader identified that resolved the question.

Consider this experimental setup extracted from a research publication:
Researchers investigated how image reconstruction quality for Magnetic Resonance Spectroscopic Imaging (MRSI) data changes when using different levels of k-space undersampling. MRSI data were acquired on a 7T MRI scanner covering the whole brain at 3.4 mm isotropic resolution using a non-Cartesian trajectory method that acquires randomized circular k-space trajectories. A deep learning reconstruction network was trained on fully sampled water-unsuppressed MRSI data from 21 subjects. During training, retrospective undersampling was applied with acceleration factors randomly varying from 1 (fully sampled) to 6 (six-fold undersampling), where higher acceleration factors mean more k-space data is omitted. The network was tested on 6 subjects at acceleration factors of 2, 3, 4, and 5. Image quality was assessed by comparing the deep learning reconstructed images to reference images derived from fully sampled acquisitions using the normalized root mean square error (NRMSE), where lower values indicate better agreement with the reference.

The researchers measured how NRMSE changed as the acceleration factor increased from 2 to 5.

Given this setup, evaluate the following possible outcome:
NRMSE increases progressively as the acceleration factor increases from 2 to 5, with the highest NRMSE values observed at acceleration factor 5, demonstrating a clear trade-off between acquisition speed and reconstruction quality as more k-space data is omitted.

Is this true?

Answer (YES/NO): NO